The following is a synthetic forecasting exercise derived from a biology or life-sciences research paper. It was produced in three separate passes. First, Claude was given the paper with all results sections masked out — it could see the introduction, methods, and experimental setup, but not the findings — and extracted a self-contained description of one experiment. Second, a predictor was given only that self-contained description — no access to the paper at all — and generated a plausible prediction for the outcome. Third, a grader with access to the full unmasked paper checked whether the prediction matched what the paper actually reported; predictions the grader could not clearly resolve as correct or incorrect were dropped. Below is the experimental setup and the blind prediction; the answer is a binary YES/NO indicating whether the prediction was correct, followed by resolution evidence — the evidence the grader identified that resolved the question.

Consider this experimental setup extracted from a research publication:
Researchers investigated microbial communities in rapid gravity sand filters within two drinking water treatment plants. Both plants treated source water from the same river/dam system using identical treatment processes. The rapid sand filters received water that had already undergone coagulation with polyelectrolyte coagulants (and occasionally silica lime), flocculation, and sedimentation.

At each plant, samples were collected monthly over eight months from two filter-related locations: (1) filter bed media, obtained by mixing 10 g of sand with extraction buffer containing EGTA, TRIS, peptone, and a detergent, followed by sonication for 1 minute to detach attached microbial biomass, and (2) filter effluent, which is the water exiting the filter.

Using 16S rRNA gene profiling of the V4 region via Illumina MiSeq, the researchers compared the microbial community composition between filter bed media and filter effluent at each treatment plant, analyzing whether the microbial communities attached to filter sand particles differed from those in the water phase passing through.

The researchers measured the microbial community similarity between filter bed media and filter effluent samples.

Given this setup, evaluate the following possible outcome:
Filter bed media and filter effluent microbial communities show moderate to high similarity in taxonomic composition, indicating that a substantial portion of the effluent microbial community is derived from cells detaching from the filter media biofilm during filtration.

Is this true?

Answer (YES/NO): NO